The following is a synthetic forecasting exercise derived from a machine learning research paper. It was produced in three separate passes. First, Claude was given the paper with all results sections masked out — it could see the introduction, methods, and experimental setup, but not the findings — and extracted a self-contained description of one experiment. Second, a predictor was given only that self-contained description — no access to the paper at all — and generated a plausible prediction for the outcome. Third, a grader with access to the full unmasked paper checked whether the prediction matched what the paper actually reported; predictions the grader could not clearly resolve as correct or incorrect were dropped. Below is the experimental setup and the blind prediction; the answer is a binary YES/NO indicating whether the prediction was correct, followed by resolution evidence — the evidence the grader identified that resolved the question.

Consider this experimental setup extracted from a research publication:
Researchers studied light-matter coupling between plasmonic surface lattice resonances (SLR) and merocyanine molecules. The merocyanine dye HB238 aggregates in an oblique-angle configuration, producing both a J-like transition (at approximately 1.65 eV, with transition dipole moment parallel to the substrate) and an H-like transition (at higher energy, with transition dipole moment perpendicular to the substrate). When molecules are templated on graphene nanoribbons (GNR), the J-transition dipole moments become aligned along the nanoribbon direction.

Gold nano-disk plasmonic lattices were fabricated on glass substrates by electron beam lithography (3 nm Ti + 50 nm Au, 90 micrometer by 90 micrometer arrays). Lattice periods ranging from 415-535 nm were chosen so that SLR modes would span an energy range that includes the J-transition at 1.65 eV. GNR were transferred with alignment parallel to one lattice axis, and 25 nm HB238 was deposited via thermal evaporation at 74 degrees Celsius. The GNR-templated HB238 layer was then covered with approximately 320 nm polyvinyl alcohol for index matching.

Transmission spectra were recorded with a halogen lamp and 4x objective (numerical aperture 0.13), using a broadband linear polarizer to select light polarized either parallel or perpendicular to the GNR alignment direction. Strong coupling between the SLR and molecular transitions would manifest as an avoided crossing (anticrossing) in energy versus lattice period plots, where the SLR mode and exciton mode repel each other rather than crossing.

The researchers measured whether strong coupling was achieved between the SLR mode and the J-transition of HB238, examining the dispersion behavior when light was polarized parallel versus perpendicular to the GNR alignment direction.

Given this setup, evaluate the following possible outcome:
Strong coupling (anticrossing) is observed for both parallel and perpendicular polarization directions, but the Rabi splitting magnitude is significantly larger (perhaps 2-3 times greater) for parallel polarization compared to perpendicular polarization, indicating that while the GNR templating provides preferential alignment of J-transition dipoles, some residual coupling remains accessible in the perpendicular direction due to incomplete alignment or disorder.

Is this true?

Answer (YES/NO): YES